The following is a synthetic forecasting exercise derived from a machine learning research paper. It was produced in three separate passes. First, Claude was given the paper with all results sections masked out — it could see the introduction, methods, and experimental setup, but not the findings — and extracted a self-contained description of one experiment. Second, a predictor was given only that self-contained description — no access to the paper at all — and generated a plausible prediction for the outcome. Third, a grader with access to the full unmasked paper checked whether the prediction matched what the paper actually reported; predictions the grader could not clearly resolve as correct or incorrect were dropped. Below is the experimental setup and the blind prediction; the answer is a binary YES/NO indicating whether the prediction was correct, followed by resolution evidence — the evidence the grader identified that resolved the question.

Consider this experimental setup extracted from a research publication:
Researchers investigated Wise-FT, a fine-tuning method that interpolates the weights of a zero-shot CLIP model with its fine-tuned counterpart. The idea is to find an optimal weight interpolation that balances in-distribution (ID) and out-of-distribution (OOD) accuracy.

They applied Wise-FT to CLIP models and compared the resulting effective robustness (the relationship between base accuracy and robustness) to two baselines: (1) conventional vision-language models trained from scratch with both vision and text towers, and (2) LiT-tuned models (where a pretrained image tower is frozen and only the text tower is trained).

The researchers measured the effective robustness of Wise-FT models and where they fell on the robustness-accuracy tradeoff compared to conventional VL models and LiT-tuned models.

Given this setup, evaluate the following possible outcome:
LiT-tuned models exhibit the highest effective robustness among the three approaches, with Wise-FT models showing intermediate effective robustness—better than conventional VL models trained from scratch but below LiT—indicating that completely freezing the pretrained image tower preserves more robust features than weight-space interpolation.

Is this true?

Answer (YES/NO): NO